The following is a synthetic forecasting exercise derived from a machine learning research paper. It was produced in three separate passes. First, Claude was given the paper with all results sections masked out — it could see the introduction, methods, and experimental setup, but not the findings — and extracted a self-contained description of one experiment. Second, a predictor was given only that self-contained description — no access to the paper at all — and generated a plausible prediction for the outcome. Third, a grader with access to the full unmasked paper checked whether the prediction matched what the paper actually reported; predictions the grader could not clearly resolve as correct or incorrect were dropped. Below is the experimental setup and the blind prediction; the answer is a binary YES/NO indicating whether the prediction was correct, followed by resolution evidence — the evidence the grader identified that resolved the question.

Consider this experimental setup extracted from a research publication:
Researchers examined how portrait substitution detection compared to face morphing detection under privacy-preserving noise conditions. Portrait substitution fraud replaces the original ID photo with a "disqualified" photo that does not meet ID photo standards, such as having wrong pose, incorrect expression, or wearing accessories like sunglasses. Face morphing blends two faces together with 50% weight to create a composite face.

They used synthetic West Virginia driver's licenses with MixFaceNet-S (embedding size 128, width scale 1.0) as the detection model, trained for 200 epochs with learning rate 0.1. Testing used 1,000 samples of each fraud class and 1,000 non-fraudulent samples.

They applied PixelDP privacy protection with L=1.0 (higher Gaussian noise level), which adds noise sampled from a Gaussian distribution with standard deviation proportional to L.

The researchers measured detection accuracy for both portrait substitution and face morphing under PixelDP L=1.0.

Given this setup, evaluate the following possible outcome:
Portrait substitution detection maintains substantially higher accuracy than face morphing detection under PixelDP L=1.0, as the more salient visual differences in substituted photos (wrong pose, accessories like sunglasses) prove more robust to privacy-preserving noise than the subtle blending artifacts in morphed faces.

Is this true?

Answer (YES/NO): YES